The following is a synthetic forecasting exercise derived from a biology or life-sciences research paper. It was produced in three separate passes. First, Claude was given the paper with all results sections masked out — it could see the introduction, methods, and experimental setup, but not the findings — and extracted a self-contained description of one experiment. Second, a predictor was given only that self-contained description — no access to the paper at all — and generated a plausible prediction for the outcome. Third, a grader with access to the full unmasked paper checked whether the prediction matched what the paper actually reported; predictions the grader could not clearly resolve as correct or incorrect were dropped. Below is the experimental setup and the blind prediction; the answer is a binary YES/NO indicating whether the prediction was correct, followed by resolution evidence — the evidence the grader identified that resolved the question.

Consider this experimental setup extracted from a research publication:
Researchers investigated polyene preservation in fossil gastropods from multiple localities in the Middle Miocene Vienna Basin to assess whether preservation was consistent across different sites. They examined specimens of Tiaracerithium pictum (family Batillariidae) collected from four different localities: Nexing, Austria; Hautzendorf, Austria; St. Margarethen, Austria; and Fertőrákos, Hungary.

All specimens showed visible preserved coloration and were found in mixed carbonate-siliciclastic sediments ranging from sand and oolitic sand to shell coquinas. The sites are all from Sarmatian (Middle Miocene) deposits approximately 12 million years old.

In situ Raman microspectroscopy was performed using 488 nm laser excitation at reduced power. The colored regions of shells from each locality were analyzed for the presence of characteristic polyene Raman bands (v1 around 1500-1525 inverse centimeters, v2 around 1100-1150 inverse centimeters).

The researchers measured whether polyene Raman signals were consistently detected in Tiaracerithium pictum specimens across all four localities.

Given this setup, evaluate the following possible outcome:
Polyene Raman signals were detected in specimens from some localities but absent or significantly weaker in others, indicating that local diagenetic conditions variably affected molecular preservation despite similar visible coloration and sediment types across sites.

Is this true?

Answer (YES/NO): NO